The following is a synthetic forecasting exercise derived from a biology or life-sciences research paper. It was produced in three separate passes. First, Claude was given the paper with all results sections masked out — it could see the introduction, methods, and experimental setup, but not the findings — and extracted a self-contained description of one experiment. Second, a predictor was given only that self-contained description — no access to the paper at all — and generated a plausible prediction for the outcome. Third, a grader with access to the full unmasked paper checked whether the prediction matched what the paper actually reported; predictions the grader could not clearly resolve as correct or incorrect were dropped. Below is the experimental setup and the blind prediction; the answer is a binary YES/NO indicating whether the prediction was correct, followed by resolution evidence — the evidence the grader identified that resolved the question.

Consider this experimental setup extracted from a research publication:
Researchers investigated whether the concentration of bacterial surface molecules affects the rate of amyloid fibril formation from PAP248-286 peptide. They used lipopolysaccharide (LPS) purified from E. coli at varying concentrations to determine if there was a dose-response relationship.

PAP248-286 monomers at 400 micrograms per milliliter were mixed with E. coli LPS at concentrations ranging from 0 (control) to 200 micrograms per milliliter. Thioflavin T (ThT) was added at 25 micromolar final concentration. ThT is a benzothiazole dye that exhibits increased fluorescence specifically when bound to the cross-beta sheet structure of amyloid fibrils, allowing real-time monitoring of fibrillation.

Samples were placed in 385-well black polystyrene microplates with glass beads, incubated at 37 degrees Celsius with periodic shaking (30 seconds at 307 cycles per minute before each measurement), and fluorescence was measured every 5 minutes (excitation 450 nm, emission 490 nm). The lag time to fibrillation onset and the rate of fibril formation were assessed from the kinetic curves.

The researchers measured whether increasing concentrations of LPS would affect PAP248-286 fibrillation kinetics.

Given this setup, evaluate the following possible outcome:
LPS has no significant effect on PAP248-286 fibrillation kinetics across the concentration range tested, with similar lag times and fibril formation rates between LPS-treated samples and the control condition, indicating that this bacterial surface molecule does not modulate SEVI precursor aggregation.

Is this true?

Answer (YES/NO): NO